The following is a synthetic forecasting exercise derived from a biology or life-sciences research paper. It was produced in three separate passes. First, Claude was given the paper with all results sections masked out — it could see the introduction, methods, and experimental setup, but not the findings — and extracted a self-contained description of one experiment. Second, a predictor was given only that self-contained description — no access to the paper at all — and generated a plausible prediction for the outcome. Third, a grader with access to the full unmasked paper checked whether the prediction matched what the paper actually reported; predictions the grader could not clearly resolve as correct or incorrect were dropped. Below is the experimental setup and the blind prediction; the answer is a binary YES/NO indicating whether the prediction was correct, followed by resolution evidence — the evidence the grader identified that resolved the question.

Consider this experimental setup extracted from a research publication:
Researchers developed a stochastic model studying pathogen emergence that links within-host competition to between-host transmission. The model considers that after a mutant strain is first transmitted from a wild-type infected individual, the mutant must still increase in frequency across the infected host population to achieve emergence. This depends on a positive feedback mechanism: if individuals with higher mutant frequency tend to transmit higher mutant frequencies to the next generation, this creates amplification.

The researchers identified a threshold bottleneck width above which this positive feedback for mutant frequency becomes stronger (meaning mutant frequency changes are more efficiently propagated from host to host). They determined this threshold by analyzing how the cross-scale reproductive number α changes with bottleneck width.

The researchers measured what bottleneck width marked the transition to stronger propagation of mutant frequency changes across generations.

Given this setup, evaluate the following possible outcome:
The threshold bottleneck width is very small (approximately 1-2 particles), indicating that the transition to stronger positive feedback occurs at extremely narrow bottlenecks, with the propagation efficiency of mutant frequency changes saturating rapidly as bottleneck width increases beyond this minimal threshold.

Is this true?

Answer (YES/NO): NO